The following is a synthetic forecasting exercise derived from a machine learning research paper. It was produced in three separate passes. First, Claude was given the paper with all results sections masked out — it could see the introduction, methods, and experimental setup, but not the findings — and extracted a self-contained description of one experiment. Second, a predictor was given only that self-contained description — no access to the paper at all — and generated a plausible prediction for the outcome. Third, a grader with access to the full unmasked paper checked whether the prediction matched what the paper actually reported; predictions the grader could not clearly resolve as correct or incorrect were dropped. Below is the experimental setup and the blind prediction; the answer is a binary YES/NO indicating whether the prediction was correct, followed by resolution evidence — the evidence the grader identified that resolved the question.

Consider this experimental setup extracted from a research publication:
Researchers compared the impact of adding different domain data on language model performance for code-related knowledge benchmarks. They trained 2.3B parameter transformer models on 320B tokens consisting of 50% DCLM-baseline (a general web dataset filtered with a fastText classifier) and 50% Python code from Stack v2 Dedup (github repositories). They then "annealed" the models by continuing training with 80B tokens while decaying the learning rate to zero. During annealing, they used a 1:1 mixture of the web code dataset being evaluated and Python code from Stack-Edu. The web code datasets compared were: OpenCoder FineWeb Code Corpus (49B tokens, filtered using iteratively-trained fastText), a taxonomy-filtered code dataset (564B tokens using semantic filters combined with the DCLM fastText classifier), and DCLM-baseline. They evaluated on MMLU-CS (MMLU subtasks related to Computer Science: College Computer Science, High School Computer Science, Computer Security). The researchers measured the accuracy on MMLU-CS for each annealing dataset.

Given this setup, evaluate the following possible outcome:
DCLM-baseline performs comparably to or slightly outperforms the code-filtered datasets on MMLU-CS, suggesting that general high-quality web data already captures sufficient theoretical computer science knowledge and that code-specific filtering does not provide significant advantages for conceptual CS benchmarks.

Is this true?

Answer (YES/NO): NO